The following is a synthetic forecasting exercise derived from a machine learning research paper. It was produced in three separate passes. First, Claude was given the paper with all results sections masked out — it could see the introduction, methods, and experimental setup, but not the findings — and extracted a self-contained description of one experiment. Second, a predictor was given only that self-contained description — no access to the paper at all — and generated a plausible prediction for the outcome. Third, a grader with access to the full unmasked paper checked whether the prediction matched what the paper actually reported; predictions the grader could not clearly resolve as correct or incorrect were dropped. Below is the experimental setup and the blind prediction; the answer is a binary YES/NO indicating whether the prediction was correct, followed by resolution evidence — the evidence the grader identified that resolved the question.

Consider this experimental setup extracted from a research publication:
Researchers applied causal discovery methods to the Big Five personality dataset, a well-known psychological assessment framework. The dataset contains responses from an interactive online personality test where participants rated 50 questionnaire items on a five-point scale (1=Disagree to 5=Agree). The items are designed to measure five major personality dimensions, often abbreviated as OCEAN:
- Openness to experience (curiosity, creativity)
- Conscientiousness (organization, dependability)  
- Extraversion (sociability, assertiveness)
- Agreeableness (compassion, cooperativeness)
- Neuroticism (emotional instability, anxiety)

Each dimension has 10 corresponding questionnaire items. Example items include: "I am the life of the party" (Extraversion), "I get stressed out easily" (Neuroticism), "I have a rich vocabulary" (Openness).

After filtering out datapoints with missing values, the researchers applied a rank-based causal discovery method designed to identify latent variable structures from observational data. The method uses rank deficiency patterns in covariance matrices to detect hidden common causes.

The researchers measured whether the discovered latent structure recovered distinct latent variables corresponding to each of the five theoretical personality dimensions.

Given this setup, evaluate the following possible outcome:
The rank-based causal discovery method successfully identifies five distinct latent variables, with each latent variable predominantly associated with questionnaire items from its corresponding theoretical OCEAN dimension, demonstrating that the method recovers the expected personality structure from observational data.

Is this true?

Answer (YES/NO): NO